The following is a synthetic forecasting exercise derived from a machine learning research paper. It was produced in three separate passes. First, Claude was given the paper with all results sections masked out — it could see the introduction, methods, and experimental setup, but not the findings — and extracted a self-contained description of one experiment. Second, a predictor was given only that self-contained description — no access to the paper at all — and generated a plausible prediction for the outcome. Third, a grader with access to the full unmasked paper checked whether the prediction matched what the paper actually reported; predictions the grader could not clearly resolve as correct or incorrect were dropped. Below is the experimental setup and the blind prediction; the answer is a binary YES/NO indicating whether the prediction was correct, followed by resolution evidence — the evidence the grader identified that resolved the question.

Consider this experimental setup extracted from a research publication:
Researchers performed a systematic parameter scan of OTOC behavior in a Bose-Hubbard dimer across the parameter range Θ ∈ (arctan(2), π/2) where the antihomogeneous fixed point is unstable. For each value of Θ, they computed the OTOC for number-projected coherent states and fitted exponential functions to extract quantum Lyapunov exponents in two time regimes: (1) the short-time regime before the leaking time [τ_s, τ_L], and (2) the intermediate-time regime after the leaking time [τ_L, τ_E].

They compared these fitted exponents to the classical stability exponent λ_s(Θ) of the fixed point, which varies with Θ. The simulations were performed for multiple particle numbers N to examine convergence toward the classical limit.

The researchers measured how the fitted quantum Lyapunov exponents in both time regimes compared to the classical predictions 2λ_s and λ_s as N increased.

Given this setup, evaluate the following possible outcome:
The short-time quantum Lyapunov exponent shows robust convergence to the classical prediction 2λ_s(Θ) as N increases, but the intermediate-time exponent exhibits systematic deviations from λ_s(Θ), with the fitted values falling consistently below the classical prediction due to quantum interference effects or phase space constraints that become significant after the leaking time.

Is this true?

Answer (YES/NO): NO